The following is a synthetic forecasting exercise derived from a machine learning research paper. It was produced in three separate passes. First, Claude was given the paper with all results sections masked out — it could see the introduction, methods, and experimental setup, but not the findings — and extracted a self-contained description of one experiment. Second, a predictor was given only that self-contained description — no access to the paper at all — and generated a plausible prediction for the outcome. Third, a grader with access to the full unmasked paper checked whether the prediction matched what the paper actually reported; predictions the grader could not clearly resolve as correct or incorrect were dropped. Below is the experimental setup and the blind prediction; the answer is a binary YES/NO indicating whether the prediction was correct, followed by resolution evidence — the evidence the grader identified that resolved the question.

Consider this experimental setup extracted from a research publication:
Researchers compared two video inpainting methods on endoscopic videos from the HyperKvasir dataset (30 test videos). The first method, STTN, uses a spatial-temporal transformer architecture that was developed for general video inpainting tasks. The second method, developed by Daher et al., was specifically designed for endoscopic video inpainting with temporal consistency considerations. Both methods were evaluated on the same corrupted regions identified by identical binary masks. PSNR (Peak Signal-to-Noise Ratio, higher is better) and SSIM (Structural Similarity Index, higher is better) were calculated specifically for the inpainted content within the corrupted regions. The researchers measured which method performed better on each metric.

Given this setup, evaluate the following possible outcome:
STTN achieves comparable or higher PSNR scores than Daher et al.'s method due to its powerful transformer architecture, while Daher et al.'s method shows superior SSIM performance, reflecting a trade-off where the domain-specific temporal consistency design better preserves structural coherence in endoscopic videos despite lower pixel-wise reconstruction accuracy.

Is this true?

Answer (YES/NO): NO